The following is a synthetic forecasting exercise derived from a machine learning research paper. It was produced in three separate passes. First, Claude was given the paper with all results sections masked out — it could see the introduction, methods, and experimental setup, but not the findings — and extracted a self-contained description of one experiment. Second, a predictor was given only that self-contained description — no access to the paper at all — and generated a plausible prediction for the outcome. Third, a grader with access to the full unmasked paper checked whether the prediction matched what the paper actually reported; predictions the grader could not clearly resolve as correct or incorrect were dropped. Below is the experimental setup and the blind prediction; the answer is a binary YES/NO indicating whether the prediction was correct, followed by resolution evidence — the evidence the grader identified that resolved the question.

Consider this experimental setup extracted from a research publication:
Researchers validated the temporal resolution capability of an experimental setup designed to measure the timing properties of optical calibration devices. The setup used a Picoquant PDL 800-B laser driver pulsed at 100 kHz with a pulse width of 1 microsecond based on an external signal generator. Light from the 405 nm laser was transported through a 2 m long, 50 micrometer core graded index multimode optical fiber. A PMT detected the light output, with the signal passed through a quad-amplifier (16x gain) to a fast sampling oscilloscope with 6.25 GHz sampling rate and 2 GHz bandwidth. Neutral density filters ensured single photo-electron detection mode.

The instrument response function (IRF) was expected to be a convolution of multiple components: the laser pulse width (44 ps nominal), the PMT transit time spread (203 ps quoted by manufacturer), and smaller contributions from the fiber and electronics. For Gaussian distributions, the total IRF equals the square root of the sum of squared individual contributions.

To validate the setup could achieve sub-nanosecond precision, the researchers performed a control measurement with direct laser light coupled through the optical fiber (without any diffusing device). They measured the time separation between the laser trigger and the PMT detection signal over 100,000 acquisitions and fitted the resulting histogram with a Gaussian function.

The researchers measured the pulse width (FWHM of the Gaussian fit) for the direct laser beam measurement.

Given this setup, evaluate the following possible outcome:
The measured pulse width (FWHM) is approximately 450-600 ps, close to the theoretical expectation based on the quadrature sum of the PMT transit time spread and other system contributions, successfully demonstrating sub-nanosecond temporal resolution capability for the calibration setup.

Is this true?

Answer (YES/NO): NO